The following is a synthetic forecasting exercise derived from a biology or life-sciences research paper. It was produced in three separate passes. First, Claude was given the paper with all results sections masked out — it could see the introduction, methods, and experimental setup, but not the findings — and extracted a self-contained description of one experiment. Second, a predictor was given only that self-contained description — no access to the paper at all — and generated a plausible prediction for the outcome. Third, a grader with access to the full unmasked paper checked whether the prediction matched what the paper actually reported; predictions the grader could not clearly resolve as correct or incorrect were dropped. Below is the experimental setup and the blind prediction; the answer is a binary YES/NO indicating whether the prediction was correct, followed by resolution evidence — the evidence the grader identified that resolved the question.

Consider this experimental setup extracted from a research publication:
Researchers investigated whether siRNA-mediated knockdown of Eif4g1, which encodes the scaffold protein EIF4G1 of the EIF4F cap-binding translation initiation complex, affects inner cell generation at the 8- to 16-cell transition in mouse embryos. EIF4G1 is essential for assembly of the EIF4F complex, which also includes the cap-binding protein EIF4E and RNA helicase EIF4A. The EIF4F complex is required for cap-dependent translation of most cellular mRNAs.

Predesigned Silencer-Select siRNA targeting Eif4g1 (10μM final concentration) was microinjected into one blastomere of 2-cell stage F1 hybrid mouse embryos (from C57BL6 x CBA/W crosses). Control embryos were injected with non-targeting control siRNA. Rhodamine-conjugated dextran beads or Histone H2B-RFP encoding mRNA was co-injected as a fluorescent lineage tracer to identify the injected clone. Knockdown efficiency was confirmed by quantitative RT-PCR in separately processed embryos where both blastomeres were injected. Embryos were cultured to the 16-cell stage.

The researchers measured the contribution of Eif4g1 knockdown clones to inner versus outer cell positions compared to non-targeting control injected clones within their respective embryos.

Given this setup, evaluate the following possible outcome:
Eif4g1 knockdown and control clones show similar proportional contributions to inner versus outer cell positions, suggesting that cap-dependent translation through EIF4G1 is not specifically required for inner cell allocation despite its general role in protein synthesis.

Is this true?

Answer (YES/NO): NO